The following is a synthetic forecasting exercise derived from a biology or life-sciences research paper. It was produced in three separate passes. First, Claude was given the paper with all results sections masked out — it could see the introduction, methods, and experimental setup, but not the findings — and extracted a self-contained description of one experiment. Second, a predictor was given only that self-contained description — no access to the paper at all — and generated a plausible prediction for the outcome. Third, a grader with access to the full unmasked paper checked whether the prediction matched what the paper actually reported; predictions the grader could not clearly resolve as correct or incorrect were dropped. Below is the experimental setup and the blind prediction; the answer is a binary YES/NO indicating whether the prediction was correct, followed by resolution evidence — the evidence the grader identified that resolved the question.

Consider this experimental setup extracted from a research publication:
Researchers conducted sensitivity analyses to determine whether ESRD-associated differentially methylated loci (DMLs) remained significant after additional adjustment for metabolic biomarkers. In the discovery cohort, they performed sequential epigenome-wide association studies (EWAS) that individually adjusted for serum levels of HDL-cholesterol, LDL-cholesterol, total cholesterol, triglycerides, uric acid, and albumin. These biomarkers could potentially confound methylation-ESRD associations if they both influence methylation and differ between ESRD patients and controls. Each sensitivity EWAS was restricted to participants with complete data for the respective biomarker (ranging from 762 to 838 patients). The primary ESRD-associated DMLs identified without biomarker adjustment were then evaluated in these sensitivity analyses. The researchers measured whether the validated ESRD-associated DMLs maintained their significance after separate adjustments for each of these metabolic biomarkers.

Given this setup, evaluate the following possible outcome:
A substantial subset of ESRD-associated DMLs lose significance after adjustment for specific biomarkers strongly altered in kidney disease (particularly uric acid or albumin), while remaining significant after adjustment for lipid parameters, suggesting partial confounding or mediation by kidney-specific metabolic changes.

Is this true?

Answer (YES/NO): NO